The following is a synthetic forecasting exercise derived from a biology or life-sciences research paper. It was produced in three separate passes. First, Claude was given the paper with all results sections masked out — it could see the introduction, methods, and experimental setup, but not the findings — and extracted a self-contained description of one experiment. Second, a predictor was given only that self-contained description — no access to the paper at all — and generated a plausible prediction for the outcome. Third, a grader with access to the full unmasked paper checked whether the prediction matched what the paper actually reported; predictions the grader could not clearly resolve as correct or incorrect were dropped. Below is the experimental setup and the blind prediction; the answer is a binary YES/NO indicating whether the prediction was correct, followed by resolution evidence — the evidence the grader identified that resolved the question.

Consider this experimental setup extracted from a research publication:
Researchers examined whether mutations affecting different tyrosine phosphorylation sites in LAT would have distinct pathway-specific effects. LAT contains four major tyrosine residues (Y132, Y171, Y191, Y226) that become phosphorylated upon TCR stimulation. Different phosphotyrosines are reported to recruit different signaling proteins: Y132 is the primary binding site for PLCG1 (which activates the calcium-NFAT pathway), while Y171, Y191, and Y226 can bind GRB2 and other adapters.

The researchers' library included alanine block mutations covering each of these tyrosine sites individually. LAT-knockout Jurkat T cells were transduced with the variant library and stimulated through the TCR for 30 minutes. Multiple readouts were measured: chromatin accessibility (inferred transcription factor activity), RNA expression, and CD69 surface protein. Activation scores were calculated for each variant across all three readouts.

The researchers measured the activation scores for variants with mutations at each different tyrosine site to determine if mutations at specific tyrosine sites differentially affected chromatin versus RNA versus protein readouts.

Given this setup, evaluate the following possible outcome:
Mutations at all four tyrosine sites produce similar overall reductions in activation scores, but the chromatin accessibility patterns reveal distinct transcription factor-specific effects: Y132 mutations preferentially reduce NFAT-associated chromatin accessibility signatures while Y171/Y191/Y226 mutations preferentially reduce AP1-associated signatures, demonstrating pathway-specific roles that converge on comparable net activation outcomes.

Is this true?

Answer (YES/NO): NO